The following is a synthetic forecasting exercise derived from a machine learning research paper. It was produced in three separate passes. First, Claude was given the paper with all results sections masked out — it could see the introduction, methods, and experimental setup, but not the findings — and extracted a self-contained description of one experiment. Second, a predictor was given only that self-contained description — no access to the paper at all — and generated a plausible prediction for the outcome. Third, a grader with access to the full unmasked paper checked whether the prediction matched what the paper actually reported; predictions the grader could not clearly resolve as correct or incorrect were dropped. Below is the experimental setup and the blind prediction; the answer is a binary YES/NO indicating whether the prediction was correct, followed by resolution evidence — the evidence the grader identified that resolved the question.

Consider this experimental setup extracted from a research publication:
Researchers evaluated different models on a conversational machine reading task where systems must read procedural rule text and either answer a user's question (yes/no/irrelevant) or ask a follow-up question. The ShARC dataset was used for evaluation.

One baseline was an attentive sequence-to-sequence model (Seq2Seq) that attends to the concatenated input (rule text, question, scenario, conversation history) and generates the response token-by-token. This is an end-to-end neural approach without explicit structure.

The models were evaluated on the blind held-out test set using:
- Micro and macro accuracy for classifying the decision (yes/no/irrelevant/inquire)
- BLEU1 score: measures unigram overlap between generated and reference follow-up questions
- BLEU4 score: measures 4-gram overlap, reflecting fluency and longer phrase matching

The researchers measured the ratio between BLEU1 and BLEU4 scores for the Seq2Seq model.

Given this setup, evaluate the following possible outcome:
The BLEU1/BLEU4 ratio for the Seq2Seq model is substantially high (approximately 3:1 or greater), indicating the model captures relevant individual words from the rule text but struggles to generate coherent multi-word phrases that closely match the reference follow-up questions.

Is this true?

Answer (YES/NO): YES